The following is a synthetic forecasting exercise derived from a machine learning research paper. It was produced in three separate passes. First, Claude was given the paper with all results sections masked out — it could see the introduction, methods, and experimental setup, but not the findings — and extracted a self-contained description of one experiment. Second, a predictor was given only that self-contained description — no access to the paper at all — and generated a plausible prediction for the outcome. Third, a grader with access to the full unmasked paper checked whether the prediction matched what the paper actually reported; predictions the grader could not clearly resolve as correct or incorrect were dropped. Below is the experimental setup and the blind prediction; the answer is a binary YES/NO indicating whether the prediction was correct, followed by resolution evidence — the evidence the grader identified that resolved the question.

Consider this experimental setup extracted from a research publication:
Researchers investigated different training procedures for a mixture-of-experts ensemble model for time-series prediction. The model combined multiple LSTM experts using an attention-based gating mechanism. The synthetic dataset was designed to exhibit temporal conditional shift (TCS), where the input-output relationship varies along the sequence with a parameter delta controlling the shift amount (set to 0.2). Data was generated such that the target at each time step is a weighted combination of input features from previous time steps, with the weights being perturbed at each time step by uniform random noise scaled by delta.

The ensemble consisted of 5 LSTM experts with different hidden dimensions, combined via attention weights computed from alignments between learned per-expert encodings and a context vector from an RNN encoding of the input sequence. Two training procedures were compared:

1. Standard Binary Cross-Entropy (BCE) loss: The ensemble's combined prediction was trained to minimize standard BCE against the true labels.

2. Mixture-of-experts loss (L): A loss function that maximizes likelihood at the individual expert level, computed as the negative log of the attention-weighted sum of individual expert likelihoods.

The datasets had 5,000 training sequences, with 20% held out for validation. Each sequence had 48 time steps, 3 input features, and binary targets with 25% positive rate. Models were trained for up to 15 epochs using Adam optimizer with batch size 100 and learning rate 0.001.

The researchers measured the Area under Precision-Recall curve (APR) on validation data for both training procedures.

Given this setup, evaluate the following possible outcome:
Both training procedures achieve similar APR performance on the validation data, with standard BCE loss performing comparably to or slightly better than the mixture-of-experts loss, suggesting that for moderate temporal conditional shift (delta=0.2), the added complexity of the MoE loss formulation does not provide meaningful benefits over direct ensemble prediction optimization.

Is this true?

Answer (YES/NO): NO